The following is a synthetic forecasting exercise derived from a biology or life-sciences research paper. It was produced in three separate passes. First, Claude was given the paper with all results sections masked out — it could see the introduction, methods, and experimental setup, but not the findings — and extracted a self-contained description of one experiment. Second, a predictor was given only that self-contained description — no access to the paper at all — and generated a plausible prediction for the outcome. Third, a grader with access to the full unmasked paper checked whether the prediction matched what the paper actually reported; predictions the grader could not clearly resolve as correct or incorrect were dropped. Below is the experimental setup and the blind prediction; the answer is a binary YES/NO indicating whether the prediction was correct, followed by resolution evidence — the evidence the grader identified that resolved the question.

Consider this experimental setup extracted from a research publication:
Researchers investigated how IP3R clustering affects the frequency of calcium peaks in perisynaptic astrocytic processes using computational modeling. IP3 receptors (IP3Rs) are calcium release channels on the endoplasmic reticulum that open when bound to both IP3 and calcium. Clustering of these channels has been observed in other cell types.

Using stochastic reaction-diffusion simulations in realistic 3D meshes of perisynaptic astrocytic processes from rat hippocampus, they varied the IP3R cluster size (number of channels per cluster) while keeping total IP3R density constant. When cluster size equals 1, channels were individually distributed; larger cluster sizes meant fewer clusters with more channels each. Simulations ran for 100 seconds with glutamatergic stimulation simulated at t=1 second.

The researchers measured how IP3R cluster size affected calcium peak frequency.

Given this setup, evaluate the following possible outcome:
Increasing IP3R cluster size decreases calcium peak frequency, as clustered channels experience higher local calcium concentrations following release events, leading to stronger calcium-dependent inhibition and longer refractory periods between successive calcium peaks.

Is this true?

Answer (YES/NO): NO